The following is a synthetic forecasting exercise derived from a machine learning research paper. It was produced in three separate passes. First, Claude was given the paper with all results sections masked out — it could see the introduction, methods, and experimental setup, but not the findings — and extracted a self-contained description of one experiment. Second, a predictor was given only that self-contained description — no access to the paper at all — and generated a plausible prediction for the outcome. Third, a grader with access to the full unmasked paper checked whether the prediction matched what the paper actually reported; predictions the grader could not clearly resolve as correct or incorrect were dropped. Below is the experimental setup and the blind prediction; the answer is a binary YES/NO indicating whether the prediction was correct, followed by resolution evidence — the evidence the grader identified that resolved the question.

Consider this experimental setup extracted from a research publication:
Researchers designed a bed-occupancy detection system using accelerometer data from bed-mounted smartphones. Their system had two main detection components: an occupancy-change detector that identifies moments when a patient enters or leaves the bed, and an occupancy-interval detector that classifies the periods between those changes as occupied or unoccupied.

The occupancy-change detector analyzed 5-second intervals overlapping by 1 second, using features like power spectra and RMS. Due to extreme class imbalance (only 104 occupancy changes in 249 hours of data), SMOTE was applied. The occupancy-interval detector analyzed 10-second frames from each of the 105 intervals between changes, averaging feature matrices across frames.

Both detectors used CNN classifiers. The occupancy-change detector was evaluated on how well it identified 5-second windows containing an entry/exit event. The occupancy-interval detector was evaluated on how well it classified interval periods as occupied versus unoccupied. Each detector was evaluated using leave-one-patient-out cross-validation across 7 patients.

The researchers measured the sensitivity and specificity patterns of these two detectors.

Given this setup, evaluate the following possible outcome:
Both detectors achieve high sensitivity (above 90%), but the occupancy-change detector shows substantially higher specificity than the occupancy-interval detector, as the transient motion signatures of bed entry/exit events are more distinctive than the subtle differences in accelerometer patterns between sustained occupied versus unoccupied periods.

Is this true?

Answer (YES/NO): NO